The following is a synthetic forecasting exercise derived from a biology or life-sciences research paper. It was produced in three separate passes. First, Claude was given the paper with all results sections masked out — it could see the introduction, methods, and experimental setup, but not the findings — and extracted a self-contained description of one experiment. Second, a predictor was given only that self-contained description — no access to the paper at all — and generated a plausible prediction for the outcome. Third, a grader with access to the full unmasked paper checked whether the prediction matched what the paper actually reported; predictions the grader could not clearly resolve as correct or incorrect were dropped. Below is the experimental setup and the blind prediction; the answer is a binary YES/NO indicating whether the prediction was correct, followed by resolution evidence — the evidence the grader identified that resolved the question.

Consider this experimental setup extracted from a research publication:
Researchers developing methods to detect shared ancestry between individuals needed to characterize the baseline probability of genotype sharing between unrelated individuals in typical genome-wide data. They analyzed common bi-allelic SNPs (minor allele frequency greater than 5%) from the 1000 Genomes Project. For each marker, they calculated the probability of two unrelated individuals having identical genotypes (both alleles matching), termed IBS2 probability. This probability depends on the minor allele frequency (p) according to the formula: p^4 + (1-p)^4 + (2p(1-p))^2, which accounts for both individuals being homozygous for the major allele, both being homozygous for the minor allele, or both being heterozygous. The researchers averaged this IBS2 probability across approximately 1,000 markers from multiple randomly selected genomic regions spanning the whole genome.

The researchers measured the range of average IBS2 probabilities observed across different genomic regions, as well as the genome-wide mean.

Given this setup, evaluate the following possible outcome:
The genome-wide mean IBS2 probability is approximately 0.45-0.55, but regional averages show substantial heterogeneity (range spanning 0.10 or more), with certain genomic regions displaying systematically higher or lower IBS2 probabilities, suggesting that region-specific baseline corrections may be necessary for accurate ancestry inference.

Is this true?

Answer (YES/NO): NO